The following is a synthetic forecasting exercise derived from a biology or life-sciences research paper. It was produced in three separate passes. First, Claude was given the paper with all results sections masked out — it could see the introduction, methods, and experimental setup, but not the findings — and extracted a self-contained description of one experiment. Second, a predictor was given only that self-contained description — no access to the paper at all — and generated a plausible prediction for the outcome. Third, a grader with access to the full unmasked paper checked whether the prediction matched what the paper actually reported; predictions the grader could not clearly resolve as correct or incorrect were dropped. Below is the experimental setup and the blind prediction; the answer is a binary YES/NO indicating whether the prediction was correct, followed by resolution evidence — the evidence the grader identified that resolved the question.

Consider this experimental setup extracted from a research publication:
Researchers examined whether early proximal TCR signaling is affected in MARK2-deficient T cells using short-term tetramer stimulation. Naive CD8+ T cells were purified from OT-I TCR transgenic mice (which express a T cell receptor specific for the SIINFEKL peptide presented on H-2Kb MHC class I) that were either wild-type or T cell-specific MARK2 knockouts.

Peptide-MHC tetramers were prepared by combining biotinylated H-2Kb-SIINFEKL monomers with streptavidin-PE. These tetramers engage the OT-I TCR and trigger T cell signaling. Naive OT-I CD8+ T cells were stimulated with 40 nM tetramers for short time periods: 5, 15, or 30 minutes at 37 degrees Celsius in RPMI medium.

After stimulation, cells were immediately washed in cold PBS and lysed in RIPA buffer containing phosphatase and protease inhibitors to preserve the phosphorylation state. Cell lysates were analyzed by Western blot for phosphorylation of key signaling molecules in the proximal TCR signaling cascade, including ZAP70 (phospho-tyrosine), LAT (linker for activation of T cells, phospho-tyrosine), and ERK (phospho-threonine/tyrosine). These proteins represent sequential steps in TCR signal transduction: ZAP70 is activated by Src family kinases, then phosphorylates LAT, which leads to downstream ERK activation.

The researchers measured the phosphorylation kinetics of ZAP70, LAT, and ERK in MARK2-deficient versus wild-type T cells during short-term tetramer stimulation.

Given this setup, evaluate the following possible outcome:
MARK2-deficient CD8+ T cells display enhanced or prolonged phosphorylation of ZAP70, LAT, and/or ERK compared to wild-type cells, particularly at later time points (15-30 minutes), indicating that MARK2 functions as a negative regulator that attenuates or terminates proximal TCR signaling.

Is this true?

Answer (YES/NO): NO